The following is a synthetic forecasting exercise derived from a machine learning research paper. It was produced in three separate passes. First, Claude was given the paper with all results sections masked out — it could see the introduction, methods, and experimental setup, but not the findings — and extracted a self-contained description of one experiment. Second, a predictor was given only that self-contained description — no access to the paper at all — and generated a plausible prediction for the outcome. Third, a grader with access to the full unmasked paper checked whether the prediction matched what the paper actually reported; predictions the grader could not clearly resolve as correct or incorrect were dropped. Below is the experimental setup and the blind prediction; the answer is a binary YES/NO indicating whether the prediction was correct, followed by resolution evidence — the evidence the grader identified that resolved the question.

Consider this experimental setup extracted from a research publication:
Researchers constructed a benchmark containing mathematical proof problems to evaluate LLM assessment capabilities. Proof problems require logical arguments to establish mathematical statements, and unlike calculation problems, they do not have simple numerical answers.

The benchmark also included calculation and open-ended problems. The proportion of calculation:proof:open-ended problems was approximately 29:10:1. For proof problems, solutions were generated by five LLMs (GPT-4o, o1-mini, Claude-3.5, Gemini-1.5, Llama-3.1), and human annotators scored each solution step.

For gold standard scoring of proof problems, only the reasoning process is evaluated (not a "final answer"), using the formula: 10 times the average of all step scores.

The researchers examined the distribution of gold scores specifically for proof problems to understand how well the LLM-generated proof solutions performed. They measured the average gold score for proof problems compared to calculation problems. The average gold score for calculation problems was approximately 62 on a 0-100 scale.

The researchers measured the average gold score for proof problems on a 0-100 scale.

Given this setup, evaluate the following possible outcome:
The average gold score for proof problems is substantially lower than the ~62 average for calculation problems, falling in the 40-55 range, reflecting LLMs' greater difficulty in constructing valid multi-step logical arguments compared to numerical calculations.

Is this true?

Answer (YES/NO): NO